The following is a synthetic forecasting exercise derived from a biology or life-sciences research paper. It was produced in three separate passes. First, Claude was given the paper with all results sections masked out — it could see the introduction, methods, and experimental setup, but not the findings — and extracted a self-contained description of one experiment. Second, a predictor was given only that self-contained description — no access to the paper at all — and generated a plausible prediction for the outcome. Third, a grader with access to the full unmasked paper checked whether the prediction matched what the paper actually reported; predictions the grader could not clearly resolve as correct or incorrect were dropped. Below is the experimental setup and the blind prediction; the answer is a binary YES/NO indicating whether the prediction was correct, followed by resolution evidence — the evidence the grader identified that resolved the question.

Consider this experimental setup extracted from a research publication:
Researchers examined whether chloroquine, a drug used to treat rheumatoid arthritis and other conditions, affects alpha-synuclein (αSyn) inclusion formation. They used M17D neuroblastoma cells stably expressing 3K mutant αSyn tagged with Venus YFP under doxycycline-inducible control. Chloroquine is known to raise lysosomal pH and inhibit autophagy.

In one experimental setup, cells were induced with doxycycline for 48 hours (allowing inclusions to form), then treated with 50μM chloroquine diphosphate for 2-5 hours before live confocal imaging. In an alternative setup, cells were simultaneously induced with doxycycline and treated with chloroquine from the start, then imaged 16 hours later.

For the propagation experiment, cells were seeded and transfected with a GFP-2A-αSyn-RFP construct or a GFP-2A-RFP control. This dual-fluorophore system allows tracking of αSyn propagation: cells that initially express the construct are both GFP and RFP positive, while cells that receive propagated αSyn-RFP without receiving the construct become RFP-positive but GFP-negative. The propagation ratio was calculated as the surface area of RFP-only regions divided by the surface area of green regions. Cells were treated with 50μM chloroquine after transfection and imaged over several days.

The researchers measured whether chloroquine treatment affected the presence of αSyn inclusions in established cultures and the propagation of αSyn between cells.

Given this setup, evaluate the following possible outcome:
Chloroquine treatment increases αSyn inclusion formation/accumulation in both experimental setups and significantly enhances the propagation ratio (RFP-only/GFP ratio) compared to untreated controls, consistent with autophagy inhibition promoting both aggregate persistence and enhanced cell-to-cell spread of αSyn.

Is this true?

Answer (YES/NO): NO